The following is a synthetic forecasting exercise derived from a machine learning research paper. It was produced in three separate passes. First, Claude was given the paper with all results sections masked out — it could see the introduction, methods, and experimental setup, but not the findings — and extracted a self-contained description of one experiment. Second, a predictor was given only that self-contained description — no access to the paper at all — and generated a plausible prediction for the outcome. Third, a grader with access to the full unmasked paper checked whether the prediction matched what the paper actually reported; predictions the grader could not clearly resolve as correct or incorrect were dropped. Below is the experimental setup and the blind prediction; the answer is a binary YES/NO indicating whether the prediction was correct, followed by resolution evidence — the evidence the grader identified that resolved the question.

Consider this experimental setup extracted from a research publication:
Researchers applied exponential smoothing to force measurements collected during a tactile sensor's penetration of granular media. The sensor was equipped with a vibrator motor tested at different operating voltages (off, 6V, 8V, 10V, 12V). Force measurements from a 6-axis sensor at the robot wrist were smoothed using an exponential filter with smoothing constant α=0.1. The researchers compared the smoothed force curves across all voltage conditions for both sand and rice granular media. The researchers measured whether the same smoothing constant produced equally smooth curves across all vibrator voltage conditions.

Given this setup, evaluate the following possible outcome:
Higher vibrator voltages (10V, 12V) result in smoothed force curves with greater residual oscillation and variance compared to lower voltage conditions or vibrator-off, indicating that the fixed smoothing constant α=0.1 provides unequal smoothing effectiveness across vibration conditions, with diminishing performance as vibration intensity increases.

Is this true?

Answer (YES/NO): NO